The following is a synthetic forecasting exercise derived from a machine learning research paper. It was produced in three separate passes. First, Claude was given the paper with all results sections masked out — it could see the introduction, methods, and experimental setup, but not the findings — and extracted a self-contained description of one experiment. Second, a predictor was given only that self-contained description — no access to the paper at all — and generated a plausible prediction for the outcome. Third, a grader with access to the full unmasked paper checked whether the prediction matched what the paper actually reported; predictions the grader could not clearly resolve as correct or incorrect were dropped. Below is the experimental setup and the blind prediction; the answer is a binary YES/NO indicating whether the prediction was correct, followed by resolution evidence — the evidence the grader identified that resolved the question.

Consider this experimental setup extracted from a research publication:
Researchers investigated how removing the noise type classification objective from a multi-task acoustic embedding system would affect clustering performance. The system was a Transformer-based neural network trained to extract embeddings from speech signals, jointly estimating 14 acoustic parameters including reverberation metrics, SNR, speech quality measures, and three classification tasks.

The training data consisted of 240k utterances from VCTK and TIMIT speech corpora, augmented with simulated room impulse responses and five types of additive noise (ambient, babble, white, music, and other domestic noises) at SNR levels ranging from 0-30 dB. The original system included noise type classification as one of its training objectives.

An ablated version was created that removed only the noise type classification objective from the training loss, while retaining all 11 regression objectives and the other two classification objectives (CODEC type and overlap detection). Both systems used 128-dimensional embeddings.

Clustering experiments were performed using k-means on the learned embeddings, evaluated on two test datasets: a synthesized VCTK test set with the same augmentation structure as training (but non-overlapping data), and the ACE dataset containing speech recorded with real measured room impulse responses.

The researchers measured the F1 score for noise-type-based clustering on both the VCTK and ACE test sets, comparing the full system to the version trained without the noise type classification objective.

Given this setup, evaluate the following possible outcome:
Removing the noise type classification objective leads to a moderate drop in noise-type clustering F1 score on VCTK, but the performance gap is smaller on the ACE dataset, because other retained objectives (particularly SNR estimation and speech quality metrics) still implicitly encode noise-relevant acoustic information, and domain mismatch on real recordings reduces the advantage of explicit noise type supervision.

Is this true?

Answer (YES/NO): NO